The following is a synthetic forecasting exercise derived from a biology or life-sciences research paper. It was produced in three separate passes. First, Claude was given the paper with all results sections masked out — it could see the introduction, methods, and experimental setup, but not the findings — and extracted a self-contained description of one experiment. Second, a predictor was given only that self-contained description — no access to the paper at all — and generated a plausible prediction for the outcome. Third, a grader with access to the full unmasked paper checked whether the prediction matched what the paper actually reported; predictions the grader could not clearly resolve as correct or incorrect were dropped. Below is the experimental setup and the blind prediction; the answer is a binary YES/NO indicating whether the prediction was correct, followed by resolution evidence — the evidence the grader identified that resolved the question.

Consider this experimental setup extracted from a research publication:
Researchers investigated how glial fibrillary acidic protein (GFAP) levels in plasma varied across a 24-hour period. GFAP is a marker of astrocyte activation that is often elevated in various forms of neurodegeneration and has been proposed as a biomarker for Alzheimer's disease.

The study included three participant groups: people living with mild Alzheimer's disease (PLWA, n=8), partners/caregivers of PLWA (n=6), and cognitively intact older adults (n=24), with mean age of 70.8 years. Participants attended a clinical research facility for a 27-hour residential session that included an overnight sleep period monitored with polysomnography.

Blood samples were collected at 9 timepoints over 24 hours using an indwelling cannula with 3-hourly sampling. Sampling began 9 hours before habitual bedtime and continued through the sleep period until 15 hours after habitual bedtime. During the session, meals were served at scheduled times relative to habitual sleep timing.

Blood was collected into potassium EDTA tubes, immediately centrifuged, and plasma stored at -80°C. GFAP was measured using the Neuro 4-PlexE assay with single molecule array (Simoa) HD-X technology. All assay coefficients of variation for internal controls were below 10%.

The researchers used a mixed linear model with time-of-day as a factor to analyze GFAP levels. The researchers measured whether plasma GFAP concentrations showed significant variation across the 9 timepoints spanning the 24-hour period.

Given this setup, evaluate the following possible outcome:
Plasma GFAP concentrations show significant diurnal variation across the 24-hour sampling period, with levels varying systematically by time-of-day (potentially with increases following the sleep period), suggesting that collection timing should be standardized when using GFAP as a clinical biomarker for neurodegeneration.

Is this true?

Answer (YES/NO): NO